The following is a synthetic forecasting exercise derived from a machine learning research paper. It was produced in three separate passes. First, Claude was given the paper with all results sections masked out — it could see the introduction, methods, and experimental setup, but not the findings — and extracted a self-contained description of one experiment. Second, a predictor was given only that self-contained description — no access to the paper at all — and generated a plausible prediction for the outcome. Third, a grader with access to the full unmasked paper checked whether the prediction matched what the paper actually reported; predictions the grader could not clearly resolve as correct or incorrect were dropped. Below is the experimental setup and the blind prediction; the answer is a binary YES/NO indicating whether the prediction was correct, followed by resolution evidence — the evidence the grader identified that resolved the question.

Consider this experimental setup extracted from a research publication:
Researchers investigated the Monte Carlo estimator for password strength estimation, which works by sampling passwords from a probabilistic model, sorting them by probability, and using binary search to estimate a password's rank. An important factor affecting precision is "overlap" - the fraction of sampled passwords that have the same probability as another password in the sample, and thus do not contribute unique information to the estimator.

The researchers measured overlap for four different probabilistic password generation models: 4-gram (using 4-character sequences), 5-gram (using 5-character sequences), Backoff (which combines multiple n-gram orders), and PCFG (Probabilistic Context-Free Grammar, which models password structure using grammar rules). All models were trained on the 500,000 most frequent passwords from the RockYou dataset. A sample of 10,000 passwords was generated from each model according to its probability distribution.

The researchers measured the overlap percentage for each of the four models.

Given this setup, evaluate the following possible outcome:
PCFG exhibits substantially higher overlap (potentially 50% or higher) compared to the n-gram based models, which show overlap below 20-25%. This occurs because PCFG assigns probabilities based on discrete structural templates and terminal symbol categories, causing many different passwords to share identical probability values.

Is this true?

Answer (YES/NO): NO